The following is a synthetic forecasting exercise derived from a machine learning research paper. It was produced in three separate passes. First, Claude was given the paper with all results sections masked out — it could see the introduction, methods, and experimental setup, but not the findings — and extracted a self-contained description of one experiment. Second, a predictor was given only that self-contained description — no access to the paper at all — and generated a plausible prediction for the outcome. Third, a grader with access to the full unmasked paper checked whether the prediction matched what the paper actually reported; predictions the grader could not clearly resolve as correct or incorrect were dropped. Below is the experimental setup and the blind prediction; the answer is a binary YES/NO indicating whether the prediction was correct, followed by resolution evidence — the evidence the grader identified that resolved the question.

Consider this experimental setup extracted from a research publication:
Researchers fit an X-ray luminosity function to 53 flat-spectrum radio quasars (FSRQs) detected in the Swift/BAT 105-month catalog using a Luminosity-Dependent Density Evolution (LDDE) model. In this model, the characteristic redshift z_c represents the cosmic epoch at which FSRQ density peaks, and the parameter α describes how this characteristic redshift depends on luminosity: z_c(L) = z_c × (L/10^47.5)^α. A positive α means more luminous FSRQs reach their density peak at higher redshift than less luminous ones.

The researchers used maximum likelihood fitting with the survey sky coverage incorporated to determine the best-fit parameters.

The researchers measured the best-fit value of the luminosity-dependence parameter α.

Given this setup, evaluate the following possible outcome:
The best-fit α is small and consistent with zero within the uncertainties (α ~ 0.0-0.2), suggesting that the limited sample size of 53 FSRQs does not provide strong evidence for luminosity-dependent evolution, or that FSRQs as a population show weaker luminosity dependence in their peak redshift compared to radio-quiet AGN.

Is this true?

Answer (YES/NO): NO